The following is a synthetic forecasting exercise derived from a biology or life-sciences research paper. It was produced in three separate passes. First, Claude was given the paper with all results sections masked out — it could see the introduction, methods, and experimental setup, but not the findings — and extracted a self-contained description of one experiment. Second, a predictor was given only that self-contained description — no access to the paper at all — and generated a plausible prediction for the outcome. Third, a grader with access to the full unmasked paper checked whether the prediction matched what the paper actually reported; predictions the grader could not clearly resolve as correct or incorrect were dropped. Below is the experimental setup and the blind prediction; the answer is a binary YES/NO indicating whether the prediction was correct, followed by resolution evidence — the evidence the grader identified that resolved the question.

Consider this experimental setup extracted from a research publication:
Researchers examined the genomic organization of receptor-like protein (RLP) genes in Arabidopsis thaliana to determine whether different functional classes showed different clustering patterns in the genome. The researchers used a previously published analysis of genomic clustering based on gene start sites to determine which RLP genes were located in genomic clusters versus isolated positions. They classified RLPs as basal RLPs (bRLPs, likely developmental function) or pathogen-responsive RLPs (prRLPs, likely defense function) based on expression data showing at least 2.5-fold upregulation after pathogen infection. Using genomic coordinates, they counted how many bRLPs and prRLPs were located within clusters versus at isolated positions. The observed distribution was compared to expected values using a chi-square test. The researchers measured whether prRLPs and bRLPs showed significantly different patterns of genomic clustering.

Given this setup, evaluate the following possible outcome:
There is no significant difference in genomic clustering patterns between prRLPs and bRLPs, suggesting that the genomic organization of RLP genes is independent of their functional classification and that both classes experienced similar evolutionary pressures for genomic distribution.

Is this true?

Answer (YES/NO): NO